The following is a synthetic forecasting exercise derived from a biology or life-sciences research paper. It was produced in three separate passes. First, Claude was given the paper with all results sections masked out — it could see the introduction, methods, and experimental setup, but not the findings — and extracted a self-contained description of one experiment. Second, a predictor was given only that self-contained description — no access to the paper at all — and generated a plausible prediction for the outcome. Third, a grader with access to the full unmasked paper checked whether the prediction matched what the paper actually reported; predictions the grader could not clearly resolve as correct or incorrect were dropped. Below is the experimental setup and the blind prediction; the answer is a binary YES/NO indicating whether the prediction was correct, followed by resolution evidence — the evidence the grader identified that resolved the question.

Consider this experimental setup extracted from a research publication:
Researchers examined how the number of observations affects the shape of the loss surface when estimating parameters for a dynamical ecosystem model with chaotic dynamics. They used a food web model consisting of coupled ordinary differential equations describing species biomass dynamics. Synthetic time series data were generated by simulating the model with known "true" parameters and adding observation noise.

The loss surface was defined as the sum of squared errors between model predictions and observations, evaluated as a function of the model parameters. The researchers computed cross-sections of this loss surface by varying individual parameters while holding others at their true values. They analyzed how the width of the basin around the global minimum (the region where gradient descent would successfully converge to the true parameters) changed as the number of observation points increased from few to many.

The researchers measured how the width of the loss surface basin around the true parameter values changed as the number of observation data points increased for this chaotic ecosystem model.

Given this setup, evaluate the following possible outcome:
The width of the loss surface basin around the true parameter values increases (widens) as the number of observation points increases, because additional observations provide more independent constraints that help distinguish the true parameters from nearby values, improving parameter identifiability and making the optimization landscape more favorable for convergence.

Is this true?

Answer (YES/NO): NO